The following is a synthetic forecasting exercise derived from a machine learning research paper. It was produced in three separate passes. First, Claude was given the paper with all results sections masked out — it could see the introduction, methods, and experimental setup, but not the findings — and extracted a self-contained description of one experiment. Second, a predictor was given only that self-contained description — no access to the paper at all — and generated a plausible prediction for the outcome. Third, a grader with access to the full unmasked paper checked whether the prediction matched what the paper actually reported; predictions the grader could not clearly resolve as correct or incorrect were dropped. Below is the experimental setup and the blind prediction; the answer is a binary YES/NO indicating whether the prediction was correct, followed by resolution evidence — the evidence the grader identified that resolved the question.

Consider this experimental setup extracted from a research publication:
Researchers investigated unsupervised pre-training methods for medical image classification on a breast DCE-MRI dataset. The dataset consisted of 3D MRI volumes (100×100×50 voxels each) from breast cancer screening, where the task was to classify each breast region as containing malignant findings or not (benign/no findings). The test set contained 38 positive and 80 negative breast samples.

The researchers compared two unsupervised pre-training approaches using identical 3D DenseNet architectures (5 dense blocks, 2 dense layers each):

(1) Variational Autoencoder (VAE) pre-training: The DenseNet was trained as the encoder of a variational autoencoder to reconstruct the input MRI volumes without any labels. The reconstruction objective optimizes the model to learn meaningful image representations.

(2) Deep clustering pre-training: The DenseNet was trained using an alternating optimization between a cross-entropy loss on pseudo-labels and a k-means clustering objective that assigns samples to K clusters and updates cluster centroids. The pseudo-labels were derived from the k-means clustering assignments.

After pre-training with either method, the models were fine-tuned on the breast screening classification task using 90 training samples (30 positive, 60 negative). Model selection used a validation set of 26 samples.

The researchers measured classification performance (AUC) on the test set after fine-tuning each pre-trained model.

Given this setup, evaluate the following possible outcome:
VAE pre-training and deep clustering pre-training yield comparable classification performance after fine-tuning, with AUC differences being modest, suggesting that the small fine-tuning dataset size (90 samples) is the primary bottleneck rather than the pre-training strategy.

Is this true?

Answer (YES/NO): NO